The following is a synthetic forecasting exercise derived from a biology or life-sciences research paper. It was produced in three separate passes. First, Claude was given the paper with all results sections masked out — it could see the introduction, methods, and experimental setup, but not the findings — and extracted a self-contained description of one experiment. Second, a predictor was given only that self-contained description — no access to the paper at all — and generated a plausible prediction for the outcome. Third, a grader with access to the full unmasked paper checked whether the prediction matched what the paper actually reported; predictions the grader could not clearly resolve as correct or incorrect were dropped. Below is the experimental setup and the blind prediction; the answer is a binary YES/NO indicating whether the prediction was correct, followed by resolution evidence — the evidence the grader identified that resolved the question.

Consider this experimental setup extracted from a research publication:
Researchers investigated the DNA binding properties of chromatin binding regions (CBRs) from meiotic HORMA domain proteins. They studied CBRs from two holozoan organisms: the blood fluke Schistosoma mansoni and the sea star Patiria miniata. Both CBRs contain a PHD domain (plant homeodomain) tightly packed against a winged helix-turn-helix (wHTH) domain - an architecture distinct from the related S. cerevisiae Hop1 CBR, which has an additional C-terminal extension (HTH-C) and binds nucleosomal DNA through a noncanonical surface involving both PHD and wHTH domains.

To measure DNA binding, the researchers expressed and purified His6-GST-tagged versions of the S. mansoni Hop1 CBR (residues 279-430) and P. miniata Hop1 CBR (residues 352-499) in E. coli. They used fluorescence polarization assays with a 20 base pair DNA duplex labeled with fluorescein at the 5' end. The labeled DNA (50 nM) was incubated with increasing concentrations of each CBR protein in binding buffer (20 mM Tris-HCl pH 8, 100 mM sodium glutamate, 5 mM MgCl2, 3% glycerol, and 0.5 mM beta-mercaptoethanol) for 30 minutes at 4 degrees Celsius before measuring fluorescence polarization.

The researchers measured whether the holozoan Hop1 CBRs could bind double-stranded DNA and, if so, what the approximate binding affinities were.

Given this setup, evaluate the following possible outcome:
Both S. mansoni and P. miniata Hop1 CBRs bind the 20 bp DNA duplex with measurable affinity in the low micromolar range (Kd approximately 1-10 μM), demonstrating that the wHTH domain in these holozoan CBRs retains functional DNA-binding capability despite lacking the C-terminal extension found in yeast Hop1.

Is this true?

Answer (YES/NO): NO